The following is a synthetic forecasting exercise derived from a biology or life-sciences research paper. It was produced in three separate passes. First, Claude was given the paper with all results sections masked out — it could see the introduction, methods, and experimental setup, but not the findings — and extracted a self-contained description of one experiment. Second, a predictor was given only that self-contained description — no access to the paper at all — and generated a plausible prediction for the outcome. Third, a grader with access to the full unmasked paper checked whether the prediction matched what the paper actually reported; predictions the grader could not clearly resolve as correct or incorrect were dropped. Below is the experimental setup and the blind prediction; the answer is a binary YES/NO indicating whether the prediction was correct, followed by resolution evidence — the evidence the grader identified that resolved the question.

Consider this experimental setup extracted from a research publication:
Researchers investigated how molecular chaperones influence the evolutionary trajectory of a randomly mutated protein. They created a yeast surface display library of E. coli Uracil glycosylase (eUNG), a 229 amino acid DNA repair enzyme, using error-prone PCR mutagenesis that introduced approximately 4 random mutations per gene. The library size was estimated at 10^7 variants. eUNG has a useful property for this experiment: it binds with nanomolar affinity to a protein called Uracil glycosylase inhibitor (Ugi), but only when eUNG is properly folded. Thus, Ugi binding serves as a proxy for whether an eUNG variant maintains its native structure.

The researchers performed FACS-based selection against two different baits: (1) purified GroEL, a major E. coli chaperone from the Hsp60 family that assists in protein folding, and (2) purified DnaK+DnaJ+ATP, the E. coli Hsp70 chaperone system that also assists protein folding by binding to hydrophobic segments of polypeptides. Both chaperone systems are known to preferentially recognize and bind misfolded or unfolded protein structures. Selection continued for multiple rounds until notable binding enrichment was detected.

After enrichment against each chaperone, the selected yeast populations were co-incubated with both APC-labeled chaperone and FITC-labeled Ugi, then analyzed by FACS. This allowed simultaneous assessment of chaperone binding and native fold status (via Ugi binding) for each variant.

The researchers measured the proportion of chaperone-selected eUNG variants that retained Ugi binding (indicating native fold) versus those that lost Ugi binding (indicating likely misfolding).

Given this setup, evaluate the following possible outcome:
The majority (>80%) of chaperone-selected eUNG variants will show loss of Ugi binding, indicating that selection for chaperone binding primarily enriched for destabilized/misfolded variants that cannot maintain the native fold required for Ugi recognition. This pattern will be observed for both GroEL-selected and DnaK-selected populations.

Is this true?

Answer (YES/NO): YES